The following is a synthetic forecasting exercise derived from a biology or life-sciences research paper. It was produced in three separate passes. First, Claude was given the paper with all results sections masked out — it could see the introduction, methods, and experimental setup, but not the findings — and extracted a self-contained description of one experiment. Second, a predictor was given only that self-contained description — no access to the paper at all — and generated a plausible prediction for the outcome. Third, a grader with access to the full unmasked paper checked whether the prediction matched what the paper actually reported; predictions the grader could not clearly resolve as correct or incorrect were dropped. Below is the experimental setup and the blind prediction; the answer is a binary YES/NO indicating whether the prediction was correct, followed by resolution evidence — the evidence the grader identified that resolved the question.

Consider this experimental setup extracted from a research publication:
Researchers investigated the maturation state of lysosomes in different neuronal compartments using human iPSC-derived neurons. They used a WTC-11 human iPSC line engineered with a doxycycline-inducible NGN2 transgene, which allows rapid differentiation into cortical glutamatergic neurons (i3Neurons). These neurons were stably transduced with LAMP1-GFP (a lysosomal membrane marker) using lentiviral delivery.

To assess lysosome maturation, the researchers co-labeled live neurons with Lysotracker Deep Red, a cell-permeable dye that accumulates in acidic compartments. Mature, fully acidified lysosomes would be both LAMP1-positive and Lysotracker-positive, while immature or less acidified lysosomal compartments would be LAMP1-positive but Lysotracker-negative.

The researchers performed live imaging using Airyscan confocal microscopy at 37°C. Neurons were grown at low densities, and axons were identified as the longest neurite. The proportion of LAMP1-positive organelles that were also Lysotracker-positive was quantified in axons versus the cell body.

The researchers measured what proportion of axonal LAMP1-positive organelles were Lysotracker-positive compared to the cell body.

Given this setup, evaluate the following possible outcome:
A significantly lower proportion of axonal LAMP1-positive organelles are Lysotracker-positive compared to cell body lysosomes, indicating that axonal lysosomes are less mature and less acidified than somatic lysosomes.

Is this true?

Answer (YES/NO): YES